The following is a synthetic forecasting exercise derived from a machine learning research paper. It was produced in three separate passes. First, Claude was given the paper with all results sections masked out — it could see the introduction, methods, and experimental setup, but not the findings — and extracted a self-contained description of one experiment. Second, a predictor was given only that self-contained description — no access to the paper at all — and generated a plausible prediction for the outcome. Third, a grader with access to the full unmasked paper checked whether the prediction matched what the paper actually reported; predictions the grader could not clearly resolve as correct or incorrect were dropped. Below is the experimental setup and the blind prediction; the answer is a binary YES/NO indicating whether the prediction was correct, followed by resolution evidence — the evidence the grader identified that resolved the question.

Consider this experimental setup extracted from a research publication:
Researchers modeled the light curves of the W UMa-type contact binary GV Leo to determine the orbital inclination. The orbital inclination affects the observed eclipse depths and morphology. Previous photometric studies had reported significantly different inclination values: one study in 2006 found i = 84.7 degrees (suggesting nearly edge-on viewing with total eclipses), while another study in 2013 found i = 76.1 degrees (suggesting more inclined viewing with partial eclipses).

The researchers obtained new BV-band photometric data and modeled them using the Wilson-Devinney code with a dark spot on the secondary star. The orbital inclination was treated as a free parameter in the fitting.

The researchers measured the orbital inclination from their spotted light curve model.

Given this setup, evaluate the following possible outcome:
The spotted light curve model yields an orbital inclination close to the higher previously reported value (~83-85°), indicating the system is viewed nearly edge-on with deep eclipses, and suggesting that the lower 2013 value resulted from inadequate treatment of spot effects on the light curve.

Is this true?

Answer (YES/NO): NO